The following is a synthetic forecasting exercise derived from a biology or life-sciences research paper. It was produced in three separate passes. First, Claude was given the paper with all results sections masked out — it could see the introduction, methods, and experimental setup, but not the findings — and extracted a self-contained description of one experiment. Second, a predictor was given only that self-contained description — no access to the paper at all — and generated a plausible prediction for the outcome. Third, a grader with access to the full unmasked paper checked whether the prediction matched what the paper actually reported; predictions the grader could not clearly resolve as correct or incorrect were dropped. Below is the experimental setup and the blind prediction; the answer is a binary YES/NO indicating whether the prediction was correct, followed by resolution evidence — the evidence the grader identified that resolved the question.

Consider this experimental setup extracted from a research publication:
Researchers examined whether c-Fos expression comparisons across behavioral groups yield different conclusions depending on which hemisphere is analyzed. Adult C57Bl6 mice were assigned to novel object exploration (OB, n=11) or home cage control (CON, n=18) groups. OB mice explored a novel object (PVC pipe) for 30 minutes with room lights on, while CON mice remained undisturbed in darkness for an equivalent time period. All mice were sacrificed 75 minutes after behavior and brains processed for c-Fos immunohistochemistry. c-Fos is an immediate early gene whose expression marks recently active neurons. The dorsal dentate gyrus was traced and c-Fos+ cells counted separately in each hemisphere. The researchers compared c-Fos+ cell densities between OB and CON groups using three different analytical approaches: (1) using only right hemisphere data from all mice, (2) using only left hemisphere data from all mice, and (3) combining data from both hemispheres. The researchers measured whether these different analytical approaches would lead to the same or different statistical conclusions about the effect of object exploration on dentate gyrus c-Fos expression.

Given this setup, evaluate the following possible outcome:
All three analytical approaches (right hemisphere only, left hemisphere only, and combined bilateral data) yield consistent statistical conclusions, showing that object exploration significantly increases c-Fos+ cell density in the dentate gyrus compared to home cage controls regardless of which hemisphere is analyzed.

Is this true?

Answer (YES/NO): NO